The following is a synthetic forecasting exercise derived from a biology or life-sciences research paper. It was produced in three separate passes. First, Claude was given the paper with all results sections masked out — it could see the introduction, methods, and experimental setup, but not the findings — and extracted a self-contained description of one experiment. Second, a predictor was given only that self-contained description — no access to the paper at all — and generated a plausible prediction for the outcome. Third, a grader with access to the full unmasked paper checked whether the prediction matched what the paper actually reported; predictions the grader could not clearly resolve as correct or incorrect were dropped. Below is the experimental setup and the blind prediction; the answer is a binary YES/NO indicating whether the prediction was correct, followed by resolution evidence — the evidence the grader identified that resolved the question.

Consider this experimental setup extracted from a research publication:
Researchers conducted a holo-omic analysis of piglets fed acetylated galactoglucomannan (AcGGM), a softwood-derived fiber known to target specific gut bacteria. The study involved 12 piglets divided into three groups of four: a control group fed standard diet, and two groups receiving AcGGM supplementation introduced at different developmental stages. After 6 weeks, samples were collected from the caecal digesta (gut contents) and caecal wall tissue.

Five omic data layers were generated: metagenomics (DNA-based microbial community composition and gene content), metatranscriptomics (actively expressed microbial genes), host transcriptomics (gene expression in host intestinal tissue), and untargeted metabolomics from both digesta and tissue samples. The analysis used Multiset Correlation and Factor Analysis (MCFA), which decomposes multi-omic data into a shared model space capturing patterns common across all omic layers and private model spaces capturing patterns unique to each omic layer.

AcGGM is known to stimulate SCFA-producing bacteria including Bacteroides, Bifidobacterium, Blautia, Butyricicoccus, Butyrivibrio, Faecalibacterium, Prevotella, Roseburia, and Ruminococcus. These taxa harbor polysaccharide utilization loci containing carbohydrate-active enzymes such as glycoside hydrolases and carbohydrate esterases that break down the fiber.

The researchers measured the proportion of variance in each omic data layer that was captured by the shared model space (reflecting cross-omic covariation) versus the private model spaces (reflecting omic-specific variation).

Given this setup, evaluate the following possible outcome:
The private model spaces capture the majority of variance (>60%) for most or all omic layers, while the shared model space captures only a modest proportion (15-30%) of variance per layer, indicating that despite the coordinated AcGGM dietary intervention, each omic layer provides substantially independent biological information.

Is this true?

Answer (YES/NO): NO